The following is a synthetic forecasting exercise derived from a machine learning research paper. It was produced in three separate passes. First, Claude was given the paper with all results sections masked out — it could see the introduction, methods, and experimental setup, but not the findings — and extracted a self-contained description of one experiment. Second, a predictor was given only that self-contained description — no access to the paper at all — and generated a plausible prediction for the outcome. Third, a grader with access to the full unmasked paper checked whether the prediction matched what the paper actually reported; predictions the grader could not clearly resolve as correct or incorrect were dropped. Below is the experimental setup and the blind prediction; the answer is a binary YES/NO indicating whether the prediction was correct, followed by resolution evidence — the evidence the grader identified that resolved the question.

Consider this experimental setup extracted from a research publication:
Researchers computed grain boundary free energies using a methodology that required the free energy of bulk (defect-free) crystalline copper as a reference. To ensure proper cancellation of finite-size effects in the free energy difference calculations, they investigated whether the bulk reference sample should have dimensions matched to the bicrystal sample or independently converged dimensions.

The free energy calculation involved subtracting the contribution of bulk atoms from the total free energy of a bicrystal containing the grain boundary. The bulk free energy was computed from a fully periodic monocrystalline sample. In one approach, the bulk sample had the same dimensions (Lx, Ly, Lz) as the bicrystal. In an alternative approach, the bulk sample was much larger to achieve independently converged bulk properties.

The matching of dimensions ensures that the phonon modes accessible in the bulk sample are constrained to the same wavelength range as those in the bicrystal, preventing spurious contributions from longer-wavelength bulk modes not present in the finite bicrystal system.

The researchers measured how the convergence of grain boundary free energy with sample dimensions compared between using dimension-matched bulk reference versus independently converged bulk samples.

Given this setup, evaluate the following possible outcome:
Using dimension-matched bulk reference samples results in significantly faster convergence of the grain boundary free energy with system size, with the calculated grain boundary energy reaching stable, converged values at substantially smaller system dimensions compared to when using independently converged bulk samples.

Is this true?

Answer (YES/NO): YES